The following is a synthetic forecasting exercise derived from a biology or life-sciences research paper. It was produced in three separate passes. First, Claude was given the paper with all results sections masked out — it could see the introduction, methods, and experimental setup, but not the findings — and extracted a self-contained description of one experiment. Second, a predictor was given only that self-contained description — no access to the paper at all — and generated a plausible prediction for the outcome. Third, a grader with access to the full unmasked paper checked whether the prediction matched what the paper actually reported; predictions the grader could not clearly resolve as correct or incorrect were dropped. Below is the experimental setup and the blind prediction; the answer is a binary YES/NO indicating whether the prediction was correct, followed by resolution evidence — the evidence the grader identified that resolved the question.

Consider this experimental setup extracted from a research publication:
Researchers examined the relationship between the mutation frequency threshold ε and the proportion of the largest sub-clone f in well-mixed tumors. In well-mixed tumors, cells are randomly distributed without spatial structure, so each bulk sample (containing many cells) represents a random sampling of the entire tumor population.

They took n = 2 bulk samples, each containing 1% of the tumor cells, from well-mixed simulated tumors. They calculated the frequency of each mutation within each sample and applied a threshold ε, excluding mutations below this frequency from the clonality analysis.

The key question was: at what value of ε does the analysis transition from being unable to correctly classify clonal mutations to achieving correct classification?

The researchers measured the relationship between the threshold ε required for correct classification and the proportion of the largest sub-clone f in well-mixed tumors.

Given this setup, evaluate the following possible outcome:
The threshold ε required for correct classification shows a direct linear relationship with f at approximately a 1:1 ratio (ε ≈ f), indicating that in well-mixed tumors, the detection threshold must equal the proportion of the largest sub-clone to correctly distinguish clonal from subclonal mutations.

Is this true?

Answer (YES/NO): NO